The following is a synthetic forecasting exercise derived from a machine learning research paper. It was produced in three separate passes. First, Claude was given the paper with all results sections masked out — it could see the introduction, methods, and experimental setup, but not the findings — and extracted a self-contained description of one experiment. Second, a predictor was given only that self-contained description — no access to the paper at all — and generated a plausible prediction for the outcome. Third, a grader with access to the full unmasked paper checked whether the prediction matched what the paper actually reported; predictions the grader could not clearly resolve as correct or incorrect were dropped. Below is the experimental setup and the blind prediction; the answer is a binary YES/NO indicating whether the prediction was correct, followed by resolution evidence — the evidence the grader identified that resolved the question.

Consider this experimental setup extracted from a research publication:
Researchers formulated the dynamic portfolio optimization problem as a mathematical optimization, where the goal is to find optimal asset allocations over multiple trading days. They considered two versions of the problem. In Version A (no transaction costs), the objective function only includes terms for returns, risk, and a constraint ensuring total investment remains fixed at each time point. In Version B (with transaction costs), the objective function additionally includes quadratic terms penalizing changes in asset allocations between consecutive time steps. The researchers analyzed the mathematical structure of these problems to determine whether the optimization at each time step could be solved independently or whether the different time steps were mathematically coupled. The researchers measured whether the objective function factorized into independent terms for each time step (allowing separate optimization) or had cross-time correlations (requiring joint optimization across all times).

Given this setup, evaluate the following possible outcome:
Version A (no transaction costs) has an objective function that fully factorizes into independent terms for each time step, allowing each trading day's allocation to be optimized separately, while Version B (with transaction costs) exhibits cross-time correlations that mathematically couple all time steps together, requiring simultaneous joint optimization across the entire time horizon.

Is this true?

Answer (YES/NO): YES